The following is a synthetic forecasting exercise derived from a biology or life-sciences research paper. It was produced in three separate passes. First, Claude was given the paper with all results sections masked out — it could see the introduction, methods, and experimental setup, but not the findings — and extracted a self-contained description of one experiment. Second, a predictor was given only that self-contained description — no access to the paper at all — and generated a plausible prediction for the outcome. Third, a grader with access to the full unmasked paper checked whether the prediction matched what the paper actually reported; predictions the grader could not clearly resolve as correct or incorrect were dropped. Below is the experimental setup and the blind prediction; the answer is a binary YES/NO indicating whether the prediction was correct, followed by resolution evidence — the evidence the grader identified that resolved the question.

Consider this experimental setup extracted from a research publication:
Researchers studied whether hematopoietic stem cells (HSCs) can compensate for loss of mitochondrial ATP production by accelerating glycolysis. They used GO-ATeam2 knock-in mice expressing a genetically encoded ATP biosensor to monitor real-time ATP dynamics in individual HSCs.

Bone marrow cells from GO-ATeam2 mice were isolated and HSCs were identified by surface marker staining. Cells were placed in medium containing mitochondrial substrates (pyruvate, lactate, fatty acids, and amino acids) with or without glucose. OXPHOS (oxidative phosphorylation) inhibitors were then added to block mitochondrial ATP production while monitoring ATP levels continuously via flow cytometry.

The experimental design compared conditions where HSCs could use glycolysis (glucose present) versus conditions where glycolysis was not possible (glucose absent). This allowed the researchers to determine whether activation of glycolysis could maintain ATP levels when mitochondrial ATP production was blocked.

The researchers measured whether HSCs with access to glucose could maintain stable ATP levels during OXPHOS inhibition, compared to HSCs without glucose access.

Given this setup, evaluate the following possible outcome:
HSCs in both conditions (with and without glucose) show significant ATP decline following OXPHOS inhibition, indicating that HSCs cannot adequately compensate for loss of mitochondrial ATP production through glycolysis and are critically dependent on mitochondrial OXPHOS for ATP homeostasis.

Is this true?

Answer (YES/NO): NO